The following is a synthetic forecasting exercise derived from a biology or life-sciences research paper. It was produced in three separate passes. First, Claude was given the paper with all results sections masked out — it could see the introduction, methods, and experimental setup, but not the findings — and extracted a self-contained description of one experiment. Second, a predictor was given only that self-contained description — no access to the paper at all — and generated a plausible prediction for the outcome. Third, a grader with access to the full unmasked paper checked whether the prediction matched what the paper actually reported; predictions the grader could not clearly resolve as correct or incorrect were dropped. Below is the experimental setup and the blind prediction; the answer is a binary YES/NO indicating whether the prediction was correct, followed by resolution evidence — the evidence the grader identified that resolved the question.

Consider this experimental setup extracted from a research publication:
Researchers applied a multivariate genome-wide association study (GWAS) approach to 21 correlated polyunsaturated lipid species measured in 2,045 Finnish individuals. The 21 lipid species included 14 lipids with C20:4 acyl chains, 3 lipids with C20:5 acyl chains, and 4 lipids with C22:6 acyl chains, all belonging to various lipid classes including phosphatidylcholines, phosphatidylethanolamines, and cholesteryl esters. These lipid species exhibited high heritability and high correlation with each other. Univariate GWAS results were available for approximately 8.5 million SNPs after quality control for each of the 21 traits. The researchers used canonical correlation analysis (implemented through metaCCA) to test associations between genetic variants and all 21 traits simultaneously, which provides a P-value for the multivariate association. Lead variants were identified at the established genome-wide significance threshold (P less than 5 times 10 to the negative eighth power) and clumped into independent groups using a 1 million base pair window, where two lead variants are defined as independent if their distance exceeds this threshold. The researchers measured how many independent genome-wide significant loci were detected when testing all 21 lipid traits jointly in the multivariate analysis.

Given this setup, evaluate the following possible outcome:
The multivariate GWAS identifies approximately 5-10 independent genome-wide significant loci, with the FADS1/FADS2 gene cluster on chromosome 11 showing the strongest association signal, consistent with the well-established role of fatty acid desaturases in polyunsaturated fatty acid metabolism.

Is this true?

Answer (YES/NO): NO